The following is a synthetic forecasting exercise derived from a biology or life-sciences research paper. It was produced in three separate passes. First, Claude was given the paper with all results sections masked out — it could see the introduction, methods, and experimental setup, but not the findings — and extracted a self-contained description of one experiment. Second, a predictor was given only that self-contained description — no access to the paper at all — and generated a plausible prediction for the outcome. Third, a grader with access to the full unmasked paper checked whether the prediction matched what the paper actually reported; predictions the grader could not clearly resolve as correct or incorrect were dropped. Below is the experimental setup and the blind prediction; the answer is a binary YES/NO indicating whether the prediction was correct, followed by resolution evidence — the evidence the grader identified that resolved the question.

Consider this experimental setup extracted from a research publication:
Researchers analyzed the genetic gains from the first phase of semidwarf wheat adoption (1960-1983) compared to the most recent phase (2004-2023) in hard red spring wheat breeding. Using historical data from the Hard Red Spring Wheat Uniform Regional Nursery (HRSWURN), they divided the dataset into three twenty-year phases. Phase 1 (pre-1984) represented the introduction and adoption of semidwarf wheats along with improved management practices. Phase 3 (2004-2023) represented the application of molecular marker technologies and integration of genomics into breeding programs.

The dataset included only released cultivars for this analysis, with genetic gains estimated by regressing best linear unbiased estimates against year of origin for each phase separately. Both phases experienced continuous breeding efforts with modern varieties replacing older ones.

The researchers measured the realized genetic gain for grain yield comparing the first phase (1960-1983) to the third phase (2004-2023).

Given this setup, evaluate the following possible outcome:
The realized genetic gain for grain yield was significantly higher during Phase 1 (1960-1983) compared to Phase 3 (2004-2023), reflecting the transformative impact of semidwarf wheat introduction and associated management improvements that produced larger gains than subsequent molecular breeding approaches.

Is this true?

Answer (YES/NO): YES